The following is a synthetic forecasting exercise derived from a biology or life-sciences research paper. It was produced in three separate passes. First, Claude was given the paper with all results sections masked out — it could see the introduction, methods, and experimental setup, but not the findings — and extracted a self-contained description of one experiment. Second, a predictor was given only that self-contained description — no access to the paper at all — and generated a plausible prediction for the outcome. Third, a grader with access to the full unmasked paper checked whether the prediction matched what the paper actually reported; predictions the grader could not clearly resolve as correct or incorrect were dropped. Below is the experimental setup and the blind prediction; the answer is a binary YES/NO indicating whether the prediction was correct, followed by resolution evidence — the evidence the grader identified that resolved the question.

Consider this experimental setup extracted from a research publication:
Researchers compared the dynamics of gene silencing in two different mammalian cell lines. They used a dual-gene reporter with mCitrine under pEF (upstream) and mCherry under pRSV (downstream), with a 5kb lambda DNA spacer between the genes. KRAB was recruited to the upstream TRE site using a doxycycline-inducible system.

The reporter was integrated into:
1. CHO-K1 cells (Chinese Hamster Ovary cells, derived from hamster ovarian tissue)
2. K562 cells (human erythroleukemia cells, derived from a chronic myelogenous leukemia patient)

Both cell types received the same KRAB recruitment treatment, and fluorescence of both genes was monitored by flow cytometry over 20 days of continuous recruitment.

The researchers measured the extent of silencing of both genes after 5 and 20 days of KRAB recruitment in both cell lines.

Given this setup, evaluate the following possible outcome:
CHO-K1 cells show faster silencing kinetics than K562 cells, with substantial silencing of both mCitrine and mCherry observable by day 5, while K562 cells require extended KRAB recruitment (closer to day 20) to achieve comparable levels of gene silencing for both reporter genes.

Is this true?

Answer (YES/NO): NO